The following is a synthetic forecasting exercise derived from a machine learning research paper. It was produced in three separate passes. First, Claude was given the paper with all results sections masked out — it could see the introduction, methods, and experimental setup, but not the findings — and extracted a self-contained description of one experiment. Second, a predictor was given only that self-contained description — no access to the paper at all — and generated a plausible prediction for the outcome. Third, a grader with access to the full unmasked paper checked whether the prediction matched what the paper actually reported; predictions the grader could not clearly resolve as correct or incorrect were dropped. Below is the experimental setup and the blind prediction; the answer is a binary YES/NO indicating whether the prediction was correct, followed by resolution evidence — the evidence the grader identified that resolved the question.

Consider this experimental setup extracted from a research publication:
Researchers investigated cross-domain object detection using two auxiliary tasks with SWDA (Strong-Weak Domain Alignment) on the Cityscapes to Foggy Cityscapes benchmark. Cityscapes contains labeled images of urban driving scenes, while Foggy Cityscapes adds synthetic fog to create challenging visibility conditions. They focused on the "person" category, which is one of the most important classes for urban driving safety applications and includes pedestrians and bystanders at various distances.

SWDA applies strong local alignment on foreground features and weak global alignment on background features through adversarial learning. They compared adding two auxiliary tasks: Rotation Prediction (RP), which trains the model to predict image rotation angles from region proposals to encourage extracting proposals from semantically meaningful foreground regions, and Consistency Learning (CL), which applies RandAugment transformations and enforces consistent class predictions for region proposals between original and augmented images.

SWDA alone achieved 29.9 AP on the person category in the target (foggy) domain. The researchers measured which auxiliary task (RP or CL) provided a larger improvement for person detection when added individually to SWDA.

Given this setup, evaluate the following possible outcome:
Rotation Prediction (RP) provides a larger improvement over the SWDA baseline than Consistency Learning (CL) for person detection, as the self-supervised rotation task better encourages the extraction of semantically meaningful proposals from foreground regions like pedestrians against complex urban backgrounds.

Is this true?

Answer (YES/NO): NO